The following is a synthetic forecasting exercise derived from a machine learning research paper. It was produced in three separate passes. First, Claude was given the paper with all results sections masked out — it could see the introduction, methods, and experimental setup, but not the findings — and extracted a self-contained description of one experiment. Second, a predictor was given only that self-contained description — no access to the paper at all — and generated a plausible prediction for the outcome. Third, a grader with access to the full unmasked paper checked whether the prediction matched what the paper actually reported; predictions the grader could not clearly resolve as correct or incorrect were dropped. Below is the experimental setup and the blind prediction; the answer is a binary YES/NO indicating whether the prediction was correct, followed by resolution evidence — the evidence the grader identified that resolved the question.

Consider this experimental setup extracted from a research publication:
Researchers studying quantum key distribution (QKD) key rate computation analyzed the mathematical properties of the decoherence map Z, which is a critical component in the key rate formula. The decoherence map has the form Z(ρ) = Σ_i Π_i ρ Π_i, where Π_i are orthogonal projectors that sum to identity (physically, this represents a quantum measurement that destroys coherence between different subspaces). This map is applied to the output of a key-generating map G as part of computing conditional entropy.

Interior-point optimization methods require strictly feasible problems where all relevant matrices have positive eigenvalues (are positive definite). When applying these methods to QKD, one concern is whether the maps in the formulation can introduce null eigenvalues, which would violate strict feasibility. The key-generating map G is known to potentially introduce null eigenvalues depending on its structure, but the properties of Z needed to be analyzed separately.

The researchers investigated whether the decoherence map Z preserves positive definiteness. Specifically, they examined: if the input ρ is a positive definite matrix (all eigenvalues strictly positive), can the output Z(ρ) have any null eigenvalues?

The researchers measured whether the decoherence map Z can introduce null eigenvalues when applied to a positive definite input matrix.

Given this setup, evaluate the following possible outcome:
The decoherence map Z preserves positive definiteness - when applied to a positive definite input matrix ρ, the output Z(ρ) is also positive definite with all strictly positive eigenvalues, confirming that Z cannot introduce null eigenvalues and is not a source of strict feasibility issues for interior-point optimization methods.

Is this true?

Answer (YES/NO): YES